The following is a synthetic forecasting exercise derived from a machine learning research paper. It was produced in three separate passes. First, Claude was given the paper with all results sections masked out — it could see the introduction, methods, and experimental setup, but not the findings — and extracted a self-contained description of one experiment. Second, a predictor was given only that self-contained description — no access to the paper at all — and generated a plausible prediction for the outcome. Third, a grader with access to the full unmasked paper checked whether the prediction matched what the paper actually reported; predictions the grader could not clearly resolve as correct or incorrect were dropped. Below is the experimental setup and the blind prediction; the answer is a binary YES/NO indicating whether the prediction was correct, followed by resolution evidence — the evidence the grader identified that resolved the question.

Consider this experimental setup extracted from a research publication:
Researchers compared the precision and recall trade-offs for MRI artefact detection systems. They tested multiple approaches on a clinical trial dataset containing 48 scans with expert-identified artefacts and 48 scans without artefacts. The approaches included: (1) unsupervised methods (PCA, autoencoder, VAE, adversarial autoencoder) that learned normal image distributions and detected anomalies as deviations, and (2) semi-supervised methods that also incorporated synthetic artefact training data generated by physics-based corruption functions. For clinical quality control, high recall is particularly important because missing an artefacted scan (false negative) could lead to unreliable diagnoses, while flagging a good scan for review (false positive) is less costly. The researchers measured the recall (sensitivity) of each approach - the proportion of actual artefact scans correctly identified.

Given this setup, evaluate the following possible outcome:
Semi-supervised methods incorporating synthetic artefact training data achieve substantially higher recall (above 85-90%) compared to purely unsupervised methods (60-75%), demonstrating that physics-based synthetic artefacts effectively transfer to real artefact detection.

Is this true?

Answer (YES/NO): NO